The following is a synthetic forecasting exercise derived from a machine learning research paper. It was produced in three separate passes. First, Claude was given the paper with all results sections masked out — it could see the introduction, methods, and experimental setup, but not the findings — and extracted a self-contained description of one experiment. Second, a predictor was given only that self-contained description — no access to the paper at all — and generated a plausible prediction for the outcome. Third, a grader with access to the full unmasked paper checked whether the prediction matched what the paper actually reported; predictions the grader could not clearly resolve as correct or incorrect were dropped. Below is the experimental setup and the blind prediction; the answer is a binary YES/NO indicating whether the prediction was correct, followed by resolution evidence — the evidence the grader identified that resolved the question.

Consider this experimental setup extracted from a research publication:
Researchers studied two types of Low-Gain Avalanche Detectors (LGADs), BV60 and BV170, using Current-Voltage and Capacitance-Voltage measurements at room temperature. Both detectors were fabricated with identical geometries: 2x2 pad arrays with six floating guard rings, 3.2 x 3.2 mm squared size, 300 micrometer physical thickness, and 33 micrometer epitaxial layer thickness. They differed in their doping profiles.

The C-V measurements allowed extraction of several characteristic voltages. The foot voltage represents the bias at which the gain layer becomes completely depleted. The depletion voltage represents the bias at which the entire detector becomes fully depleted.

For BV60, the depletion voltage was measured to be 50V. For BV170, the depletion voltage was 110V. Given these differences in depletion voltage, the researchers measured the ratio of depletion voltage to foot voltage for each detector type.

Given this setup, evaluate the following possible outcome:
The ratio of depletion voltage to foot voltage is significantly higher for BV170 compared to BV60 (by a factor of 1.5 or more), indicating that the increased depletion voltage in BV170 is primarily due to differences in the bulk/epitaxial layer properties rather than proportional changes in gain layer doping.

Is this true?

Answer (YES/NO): YES